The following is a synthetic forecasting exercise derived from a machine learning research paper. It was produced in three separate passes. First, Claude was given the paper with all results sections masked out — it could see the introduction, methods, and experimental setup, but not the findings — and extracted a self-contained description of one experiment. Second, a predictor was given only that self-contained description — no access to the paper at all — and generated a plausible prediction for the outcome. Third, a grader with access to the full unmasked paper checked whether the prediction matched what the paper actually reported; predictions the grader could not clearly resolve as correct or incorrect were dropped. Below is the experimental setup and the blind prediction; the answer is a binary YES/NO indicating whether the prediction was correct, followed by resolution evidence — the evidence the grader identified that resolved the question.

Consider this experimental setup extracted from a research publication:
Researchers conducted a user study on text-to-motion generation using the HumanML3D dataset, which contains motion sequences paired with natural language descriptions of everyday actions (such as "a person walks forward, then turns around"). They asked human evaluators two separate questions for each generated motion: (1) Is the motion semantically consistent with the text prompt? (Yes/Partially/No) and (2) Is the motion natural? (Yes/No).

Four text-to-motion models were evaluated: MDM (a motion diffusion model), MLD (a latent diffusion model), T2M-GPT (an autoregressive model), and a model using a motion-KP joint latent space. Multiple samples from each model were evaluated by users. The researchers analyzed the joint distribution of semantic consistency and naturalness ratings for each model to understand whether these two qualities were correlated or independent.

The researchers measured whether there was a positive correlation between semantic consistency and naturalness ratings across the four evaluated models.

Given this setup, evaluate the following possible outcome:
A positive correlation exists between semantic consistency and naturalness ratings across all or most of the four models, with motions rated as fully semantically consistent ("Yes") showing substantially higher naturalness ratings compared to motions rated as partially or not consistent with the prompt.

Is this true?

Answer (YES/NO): YES